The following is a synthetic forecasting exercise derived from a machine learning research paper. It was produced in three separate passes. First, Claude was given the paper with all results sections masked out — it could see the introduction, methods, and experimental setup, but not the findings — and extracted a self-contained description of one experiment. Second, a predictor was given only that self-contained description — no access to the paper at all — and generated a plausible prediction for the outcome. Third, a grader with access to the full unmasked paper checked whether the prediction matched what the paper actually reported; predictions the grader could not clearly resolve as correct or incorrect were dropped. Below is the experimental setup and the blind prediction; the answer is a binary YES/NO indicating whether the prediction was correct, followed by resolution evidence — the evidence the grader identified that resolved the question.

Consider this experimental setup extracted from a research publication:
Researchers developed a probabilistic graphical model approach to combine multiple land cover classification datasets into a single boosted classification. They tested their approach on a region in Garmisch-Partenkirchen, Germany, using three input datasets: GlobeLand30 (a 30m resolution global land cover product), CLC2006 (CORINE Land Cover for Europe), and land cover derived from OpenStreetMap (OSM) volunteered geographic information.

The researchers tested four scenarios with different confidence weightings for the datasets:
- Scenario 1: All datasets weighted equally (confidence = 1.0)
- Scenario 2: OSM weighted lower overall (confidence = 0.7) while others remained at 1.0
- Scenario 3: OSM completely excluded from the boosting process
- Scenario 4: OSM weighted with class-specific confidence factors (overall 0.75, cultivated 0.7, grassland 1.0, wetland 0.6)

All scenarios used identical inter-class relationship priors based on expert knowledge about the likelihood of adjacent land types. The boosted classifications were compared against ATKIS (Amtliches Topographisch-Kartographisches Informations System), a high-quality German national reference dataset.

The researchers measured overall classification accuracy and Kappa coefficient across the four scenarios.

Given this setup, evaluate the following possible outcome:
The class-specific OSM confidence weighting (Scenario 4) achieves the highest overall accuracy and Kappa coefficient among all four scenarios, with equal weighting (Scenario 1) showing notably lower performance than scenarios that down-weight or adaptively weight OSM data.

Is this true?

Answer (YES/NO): NO